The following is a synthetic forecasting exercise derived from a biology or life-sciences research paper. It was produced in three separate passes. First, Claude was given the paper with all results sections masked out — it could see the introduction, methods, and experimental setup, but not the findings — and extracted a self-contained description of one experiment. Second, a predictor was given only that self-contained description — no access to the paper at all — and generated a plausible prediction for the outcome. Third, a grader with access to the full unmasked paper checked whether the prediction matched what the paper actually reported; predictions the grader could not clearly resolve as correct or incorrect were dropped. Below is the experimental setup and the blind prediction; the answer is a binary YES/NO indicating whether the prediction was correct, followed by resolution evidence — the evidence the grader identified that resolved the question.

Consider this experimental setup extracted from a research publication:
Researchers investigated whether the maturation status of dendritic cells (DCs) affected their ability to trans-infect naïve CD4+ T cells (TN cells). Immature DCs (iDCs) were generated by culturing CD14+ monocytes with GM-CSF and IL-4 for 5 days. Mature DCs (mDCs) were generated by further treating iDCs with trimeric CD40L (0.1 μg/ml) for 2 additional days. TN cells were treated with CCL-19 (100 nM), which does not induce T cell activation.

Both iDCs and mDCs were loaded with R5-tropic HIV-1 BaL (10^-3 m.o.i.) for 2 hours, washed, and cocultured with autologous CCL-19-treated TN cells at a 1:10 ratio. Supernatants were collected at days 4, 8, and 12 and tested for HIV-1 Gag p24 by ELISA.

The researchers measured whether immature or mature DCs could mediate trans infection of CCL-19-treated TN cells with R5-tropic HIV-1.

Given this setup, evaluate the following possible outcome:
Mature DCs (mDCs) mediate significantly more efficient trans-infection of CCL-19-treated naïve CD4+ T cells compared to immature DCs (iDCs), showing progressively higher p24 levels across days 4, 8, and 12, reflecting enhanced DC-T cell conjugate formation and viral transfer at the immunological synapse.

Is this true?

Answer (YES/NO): NO